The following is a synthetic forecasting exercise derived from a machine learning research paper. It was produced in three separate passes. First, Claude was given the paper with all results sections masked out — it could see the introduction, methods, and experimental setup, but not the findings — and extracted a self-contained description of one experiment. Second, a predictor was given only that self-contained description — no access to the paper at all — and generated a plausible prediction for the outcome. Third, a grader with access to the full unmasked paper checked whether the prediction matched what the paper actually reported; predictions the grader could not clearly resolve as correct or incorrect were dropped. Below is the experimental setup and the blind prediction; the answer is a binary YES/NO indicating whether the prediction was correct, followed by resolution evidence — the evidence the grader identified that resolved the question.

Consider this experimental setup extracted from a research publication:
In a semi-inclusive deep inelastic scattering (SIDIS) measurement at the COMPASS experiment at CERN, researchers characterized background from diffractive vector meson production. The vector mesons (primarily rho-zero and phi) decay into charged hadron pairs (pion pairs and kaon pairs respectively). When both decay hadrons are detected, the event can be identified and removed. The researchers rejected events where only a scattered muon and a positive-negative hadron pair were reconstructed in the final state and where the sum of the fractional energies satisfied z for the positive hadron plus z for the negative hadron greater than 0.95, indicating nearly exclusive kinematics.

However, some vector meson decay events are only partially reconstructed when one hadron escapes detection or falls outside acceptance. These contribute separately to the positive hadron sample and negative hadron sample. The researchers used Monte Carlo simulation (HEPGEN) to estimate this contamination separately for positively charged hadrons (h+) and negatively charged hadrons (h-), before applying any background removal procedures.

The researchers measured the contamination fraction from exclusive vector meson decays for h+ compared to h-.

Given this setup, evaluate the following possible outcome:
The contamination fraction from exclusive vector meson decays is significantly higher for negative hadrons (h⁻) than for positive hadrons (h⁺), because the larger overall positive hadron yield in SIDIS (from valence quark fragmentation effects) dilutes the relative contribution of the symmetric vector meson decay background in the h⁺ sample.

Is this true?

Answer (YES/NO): NO